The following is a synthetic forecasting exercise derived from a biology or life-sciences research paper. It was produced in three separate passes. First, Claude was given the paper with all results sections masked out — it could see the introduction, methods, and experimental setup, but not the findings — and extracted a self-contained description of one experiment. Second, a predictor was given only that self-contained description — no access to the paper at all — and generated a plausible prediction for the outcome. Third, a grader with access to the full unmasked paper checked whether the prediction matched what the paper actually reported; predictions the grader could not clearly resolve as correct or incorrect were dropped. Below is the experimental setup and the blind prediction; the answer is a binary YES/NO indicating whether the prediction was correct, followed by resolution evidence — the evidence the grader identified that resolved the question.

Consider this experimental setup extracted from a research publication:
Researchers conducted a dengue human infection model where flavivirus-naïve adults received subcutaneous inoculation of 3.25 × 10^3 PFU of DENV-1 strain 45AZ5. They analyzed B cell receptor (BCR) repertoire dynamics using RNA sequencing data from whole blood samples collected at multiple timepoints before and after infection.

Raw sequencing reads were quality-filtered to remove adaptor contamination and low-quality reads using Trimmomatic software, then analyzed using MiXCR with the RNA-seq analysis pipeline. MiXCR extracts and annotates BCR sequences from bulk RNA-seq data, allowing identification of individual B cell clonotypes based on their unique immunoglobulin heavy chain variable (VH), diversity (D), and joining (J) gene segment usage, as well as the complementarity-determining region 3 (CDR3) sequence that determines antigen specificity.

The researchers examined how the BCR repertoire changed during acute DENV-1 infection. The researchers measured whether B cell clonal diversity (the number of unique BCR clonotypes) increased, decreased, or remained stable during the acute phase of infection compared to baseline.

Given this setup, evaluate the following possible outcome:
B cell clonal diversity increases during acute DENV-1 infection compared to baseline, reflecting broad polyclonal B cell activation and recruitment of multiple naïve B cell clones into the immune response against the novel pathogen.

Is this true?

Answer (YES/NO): YES